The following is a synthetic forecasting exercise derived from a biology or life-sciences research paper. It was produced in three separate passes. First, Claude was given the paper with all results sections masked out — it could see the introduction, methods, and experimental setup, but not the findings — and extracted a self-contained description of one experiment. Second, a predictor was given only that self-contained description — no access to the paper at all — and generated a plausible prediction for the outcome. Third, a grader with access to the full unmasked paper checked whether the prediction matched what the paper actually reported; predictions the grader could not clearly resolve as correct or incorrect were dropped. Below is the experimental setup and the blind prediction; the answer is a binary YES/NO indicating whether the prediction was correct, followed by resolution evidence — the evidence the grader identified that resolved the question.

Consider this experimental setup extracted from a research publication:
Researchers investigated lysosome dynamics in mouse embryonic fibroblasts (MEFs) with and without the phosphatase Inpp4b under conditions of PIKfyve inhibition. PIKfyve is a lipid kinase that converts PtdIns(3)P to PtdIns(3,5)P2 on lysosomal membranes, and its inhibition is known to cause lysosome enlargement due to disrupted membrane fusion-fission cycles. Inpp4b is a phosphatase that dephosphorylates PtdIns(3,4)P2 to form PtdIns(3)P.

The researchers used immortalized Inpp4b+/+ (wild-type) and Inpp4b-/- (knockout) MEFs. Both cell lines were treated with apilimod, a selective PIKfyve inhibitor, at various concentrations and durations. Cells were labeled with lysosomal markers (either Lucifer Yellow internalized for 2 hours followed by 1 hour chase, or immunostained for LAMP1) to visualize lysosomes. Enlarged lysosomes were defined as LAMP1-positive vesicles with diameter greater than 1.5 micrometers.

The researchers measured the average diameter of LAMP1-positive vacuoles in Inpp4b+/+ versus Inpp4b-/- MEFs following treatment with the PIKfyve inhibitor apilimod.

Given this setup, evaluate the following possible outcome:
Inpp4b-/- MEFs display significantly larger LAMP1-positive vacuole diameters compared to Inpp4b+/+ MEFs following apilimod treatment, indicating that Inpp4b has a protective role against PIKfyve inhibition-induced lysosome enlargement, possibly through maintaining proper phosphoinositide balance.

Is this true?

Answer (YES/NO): YES